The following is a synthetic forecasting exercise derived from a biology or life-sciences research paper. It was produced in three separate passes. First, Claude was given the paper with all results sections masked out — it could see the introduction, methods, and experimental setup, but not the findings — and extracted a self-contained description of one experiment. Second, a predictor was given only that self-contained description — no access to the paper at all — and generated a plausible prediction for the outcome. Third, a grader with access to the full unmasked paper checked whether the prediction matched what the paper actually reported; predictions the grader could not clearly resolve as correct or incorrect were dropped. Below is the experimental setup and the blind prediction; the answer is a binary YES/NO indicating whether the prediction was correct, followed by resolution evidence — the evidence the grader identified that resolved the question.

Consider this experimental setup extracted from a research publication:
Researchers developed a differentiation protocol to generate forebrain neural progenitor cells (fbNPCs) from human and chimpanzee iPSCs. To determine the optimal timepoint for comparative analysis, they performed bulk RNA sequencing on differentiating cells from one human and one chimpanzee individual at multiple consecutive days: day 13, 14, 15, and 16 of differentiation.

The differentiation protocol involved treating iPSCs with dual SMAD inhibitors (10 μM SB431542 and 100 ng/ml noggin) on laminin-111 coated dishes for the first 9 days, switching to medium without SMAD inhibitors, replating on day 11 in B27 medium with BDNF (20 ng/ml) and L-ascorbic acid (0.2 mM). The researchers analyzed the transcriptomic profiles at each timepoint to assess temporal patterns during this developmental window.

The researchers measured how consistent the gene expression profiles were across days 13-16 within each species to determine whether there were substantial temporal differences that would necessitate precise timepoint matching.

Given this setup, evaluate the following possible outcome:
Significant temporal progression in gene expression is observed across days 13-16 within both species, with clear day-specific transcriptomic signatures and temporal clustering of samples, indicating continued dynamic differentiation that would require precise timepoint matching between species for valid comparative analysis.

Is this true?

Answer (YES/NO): NO